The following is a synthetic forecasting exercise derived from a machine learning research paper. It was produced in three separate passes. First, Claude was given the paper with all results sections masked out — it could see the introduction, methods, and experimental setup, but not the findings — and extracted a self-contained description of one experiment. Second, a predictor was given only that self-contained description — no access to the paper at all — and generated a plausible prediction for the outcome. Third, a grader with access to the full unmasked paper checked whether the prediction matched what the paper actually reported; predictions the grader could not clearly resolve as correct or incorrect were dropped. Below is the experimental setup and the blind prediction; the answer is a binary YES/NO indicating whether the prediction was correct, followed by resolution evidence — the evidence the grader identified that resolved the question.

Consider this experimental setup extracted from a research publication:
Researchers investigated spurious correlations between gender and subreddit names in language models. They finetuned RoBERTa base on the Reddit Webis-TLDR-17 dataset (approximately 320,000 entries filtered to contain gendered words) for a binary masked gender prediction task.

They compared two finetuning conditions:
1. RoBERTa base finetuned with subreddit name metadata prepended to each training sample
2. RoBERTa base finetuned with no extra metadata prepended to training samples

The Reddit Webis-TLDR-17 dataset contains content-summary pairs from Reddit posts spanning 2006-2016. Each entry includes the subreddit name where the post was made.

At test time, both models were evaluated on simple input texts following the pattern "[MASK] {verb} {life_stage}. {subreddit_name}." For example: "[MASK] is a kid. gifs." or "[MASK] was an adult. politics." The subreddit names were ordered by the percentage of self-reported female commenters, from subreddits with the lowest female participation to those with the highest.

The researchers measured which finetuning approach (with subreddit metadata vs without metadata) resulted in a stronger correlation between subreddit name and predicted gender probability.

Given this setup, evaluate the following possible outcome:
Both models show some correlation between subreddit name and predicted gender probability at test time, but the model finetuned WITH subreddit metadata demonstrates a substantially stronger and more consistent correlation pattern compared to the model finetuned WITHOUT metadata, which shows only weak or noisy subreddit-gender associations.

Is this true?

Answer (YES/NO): NO